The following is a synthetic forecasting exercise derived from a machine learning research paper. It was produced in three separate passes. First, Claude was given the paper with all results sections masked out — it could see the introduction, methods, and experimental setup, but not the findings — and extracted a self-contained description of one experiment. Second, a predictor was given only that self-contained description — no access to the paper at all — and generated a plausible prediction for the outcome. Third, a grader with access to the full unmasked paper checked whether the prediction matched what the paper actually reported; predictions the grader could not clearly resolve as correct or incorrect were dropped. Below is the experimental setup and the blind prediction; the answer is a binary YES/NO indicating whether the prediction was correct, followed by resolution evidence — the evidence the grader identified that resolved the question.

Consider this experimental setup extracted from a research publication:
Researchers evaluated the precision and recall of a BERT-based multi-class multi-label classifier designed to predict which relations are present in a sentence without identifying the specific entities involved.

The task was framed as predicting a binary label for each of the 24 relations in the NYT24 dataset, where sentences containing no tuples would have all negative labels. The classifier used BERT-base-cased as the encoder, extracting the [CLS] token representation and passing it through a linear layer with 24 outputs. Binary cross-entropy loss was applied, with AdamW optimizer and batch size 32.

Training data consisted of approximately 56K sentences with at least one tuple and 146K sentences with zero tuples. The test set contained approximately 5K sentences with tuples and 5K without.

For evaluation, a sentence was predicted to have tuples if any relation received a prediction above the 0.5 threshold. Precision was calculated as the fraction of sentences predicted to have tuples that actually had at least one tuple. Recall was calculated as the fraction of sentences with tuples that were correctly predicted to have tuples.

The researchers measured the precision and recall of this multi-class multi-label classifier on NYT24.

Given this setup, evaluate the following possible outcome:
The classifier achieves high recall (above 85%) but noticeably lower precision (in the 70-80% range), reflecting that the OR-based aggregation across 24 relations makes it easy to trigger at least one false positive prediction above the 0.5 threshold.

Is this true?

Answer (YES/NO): NO